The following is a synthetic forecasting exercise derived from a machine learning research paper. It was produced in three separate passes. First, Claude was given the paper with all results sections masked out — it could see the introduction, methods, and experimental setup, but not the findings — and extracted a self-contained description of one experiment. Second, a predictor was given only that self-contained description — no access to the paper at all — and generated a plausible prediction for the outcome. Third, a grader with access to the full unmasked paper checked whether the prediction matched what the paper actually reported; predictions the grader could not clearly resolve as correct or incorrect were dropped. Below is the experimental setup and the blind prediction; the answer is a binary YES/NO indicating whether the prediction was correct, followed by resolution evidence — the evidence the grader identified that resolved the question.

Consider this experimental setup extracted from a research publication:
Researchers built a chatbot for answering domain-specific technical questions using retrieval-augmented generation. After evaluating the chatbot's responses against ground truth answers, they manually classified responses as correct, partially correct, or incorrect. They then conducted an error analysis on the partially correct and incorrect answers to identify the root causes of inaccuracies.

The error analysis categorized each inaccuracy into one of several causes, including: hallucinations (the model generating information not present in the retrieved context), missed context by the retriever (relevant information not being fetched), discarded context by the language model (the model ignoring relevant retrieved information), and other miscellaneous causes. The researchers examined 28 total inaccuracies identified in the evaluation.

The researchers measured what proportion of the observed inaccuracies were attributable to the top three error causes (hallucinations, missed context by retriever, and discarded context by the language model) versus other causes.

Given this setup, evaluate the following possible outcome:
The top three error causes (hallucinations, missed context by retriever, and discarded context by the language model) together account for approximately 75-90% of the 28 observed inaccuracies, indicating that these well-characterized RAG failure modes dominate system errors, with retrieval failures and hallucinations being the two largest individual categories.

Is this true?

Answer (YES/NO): YES